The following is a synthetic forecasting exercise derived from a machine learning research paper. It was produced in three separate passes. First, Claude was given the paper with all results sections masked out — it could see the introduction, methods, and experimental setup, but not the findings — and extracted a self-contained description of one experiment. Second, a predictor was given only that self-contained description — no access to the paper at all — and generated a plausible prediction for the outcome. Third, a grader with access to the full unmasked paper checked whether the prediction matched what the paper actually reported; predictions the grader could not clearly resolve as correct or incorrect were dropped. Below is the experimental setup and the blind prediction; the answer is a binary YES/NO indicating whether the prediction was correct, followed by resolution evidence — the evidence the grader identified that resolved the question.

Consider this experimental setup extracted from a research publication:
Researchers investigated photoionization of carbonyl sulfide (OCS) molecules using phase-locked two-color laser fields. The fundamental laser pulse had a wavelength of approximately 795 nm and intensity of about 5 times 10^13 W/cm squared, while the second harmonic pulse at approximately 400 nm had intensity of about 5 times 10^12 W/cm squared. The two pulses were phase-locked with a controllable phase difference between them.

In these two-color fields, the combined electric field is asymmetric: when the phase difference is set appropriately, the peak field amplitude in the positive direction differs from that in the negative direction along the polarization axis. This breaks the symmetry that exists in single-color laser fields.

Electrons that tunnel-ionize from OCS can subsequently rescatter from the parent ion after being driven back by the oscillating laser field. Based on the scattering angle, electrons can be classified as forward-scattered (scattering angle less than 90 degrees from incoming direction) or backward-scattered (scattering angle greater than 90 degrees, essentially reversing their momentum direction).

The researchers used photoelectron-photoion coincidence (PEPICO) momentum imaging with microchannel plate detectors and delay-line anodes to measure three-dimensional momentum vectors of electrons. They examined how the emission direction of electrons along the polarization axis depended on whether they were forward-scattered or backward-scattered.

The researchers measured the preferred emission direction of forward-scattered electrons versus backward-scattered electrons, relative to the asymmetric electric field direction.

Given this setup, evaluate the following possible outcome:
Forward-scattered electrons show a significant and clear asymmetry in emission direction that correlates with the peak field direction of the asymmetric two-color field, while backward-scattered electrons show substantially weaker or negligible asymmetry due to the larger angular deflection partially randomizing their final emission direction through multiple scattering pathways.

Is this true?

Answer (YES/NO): NO